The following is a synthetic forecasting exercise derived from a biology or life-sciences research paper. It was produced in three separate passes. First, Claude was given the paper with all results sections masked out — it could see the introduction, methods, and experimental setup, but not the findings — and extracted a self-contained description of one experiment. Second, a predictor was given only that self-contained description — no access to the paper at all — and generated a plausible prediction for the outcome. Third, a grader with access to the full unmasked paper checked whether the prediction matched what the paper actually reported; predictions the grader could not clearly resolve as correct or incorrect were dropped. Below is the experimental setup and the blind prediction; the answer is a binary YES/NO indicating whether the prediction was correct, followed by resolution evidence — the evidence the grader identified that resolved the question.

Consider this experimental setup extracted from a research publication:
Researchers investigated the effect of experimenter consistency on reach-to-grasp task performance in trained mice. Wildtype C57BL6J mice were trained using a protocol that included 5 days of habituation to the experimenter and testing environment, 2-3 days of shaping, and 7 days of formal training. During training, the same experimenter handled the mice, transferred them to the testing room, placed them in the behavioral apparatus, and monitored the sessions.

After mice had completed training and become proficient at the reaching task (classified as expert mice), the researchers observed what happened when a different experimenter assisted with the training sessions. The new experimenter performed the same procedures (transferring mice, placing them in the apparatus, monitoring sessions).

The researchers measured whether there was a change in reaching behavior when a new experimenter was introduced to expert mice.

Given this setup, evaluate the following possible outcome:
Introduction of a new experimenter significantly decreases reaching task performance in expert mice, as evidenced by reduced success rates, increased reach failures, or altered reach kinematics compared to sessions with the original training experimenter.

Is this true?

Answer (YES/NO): NO